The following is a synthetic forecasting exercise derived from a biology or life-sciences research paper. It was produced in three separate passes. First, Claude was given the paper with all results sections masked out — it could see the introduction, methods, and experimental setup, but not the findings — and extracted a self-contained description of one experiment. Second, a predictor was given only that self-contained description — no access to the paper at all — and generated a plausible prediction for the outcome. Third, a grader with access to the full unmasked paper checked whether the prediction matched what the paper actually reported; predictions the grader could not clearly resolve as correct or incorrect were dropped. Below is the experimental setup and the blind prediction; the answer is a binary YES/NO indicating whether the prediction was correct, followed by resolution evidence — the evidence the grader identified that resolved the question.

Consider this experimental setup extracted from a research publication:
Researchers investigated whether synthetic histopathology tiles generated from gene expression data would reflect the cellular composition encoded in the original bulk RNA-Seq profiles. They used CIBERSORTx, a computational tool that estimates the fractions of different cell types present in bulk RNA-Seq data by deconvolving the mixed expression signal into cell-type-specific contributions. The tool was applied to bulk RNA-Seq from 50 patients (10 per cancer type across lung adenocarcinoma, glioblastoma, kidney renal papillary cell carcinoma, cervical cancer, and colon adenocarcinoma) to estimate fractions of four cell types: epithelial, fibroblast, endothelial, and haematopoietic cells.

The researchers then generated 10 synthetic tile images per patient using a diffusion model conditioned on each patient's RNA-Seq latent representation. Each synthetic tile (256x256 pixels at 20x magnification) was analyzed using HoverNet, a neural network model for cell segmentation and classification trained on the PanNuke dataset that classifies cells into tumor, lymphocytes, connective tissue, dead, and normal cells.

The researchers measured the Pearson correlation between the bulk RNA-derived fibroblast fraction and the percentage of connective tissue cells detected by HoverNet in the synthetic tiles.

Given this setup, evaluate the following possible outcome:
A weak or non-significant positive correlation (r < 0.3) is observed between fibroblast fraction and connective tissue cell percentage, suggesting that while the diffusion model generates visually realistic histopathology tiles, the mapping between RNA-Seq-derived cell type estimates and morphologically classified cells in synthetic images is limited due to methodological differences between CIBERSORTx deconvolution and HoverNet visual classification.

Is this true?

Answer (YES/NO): NO